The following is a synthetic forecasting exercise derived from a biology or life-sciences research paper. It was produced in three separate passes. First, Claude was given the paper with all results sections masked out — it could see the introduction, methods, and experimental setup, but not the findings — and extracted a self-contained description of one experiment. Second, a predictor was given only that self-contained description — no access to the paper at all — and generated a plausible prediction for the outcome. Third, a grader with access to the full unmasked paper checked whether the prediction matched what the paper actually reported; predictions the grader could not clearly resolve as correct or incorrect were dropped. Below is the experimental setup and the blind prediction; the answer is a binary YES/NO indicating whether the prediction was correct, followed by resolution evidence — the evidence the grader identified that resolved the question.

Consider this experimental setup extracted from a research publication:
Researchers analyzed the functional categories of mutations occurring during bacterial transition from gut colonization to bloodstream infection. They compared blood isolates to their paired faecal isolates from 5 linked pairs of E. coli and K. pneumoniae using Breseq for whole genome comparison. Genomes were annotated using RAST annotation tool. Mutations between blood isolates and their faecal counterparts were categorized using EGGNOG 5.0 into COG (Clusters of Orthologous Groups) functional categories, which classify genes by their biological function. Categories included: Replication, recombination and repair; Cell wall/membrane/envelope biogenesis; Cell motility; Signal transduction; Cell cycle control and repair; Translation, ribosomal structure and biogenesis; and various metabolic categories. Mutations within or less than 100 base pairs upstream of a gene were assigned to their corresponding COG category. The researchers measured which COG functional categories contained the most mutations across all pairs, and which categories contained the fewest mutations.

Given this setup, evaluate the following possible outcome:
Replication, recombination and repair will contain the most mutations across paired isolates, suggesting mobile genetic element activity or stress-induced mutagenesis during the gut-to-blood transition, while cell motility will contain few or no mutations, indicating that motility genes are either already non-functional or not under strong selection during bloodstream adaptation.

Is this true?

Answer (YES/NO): NO